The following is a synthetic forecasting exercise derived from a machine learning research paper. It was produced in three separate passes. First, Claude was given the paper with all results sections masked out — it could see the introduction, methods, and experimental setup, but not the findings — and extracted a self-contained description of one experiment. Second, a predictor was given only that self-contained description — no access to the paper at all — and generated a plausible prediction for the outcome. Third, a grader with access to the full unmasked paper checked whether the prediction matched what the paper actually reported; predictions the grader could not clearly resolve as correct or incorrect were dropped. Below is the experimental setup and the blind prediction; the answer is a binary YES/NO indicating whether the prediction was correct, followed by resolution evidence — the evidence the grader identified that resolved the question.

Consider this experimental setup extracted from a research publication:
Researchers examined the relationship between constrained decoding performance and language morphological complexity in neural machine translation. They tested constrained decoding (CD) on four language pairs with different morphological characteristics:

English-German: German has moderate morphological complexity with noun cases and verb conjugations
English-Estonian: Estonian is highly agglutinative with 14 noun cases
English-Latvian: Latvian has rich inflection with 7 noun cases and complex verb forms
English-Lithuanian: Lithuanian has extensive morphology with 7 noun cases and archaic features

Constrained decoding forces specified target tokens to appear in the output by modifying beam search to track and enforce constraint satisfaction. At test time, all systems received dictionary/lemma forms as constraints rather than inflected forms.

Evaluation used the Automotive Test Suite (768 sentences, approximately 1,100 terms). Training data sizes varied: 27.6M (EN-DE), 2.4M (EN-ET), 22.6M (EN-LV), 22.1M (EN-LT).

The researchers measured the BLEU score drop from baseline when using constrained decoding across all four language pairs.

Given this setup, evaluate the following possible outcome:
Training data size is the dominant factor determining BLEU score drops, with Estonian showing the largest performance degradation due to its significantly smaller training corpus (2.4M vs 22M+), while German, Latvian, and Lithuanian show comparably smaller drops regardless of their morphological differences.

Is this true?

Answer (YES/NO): NO